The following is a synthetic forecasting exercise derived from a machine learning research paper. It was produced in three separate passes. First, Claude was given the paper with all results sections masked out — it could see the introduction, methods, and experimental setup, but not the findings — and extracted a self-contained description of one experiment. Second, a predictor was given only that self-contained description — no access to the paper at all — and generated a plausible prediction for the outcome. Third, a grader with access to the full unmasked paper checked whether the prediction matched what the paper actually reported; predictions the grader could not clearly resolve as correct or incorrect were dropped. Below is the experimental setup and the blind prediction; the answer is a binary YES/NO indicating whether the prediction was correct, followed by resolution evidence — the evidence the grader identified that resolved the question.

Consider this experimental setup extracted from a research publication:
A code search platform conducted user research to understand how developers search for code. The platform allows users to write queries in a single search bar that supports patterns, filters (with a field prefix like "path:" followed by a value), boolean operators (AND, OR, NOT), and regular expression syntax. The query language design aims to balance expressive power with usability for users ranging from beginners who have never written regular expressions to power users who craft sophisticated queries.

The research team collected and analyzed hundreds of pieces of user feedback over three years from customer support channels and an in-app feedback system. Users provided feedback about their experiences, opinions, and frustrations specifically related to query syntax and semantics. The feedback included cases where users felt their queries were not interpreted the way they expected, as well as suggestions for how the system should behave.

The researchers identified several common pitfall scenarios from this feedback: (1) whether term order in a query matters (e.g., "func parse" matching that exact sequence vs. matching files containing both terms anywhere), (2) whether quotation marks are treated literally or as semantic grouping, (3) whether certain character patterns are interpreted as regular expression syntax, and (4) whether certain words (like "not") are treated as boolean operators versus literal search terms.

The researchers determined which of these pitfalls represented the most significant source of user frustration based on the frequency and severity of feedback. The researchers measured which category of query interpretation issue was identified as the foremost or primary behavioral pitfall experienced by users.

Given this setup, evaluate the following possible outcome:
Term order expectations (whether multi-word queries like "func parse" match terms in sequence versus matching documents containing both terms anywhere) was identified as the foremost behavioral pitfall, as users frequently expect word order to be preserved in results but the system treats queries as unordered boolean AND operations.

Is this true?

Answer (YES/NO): YES